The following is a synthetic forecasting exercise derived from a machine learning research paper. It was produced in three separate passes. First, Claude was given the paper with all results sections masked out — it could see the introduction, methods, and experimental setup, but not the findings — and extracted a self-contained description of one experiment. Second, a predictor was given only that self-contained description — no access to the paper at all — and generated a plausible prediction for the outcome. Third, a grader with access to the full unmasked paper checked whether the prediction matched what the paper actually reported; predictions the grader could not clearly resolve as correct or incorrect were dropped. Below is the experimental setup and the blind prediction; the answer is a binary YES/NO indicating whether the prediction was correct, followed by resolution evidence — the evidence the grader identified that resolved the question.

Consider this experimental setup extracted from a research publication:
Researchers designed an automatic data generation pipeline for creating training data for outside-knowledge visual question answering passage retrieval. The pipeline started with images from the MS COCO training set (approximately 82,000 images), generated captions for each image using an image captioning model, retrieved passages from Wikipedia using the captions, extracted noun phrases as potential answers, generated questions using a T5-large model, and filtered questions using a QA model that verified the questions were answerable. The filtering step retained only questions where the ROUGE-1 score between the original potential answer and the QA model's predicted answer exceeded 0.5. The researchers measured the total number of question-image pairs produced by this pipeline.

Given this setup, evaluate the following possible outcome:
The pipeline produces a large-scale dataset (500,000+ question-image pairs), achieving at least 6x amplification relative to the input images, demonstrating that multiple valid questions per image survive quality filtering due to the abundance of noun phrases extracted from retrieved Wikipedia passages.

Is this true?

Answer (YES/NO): YES